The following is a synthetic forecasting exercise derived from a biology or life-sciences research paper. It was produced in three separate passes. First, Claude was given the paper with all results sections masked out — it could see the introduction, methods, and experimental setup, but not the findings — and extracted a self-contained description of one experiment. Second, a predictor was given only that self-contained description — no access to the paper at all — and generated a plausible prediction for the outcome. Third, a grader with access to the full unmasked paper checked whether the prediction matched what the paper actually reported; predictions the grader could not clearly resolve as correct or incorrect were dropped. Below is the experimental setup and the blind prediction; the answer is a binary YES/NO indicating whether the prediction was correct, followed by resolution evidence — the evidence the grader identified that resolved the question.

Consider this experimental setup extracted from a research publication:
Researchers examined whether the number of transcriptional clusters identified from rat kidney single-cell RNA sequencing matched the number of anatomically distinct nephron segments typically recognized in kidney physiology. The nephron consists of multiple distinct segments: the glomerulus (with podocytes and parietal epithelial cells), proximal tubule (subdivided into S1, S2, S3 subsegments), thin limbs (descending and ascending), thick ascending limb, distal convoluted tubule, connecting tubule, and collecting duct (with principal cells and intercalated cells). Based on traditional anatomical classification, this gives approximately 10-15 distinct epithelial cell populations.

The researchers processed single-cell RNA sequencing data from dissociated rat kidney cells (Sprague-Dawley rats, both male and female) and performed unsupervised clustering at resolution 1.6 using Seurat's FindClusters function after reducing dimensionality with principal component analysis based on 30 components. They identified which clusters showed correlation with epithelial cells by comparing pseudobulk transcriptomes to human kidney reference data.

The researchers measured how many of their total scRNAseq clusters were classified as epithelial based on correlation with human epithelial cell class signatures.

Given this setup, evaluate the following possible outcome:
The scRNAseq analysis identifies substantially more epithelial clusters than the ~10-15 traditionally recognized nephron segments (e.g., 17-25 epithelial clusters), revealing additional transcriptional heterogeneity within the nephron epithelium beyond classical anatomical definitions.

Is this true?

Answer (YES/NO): YES